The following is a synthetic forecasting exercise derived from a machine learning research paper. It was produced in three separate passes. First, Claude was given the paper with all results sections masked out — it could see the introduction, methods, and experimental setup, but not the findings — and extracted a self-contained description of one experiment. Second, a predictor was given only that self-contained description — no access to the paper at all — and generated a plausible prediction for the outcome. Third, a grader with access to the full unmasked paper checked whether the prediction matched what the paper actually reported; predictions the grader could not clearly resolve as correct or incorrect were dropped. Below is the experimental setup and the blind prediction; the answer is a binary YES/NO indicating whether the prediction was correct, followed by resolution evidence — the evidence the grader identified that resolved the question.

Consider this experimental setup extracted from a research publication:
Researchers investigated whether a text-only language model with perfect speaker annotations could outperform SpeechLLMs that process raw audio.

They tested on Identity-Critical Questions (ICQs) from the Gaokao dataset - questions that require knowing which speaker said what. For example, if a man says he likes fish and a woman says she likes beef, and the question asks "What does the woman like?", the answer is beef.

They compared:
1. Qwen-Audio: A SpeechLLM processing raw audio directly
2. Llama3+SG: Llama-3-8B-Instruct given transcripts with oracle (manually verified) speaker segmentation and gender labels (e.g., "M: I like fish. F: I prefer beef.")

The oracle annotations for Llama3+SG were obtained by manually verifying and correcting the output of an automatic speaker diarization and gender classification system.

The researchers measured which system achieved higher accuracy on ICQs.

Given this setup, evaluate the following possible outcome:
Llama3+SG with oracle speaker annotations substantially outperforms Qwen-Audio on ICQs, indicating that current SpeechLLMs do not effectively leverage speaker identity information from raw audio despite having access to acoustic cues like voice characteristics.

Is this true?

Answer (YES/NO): YES